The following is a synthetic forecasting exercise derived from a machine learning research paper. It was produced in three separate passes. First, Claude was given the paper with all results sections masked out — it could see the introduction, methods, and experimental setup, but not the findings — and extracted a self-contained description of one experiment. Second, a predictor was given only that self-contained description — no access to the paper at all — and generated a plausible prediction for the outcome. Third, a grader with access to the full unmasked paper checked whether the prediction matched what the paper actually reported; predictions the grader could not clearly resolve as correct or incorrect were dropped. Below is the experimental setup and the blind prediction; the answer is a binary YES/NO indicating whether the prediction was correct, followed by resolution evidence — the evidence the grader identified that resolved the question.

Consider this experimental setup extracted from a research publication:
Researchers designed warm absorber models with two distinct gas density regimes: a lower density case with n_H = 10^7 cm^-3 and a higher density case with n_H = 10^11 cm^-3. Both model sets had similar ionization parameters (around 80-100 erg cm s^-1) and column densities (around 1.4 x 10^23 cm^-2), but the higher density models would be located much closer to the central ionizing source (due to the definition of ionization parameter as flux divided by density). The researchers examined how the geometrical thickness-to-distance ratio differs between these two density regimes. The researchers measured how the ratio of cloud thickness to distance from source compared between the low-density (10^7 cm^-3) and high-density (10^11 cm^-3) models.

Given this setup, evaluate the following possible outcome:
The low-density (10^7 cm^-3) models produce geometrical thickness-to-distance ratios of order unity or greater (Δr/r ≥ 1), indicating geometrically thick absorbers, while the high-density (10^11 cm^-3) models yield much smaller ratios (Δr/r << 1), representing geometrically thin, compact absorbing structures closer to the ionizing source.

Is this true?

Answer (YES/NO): NO